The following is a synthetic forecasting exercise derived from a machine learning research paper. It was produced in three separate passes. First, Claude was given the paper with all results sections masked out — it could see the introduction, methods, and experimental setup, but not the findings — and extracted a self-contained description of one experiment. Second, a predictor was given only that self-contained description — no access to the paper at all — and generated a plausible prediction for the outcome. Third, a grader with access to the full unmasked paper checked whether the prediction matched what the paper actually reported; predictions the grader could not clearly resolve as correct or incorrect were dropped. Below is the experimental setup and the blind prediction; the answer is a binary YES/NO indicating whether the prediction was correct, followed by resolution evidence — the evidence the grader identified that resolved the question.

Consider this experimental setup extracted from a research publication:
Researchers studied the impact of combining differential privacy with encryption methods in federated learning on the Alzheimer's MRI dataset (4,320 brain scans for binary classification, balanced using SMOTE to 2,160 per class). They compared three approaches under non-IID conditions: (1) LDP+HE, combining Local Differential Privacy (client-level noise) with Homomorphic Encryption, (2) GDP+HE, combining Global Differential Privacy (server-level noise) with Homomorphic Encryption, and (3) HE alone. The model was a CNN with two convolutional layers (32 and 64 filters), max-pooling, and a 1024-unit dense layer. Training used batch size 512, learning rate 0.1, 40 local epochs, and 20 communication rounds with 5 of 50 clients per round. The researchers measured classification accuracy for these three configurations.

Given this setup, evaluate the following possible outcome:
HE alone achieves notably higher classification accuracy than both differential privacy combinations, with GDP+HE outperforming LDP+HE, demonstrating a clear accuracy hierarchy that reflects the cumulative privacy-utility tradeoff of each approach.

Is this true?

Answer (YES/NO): NO